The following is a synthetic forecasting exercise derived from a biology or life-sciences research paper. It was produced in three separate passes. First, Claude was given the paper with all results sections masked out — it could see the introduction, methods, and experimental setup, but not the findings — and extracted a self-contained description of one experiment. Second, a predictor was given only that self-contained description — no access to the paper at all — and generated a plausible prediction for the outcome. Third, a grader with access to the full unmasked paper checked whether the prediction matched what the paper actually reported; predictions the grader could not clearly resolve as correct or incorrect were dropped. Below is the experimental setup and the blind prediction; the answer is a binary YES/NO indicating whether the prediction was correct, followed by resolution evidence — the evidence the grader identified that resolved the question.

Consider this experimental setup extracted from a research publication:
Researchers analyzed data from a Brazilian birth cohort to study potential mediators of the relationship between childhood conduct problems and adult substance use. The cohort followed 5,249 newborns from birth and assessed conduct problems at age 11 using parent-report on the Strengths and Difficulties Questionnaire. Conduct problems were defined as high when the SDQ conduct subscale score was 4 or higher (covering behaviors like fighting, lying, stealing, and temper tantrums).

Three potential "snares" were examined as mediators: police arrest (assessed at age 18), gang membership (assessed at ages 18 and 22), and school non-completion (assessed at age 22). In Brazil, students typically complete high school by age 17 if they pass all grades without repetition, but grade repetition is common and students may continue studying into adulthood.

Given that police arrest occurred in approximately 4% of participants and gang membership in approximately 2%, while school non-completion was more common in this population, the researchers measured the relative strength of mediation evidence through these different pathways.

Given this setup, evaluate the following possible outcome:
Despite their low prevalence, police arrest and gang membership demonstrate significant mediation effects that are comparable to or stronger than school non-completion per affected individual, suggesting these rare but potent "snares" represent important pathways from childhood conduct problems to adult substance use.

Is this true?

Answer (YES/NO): NO